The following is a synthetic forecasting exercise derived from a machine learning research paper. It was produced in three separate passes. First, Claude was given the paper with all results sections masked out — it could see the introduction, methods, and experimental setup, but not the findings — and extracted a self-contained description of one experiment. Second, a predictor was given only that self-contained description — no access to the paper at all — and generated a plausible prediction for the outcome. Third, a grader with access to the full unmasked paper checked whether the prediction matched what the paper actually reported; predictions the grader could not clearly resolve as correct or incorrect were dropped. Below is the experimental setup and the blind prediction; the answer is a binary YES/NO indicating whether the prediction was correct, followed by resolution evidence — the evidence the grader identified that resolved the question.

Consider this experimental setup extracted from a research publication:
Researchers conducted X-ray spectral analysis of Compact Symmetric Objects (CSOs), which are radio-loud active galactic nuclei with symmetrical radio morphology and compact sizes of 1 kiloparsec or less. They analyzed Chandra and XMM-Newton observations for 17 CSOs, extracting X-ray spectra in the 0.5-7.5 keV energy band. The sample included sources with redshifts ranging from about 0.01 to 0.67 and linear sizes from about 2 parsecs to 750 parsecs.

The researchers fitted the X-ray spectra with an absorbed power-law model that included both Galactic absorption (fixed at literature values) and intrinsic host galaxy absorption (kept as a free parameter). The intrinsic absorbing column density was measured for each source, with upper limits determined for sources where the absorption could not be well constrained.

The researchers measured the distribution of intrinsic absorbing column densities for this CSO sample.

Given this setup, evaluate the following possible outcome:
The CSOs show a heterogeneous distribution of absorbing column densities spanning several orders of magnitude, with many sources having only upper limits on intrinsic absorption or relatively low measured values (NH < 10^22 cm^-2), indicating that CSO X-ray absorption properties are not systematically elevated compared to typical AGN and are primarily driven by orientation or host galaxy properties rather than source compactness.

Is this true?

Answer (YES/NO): NO